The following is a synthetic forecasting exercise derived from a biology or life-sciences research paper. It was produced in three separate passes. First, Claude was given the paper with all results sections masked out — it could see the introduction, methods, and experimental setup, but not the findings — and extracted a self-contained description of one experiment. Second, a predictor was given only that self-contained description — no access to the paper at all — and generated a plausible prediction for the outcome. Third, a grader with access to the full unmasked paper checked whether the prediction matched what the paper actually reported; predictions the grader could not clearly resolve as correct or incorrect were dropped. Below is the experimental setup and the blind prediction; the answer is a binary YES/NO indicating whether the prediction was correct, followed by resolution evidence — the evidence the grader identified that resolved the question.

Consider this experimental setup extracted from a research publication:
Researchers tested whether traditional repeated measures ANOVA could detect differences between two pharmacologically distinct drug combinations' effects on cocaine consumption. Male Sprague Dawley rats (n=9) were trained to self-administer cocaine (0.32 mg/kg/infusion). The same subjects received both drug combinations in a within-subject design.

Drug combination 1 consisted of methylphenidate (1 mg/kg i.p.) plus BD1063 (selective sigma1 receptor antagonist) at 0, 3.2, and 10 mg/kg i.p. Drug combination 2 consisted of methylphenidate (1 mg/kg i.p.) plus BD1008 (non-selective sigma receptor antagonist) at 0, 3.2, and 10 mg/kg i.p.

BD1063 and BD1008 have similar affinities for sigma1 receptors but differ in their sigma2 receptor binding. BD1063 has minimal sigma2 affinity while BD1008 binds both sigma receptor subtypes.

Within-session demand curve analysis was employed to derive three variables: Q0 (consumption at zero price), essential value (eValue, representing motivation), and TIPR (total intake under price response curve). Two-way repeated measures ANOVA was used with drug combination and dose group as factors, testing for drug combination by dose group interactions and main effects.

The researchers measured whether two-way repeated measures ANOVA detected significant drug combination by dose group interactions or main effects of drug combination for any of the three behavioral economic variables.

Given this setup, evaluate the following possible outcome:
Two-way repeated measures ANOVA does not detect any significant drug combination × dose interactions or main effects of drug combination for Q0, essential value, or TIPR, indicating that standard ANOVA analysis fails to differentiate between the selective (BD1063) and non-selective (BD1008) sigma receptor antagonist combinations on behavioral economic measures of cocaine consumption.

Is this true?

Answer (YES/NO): YES